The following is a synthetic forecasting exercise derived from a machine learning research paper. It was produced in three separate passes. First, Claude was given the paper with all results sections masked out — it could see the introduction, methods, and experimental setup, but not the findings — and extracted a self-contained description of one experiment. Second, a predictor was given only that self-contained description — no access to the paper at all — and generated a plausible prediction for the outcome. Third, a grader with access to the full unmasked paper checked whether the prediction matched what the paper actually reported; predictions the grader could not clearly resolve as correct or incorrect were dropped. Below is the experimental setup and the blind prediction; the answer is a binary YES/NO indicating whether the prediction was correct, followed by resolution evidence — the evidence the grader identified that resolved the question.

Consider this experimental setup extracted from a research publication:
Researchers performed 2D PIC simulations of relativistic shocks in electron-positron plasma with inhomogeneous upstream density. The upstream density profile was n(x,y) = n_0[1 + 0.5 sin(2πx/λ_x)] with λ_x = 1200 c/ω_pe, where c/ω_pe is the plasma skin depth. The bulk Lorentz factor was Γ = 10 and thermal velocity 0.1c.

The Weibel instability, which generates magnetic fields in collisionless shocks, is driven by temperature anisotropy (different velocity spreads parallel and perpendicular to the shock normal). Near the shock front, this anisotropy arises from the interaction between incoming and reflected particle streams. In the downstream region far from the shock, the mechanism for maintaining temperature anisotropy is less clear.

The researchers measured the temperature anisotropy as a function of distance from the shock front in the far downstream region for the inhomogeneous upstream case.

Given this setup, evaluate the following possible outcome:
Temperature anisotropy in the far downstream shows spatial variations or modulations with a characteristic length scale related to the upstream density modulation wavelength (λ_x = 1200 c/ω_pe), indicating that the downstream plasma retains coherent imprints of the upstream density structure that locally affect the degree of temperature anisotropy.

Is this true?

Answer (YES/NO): YES